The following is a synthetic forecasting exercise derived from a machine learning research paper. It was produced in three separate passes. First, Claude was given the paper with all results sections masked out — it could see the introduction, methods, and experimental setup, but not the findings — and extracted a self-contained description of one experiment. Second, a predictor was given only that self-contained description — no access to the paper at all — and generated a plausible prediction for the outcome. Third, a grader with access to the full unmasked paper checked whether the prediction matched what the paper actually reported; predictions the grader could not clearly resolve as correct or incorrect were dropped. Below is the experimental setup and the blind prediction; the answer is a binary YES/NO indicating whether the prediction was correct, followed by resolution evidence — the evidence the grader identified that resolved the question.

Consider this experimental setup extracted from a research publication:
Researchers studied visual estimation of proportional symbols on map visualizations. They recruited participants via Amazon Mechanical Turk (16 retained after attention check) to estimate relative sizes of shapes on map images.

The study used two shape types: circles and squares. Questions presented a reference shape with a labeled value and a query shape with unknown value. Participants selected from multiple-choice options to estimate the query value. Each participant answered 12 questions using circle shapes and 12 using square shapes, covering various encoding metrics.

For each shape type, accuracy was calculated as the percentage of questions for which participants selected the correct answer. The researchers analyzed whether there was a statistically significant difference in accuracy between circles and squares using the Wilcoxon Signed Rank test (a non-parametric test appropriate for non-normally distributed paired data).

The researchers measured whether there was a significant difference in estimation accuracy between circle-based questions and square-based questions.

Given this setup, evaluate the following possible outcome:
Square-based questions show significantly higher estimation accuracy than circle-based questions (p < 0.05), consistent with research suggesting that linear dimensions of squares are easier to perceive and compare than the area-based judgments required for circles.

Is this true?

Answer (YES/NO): NO